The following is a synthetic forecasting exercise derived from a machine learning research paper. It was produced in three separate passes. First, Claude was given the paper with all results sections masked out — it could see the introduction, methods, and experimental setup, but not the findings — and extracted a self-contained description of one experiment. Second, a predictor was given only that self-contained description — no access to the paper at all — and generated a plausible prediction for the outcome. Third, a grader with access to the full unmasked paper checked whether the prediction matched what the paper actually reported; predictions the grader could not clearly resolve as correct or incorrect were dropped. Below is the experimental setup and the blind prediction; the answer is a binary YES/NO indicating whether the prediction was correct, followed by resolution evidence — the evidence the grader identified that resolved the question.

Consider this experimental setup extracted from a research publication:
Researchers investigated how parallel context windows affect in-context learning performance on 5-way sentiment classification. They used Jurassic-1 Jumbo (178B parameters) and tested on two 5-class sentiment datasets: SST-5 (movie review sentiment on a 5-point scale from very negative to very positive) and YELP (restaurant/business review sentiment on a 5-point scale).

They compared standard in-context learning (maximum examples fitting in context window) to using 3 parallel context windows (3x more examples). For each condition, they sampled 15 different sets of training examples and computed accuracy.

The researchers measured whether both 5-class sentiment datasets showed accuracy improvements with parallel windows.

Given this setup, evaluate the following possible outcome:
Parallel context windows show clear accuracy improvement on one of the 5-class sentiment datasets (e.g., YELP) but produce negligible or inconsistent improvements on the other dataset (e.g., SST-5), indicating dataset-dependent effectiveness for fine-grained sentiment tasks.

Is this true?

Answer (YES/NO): NO